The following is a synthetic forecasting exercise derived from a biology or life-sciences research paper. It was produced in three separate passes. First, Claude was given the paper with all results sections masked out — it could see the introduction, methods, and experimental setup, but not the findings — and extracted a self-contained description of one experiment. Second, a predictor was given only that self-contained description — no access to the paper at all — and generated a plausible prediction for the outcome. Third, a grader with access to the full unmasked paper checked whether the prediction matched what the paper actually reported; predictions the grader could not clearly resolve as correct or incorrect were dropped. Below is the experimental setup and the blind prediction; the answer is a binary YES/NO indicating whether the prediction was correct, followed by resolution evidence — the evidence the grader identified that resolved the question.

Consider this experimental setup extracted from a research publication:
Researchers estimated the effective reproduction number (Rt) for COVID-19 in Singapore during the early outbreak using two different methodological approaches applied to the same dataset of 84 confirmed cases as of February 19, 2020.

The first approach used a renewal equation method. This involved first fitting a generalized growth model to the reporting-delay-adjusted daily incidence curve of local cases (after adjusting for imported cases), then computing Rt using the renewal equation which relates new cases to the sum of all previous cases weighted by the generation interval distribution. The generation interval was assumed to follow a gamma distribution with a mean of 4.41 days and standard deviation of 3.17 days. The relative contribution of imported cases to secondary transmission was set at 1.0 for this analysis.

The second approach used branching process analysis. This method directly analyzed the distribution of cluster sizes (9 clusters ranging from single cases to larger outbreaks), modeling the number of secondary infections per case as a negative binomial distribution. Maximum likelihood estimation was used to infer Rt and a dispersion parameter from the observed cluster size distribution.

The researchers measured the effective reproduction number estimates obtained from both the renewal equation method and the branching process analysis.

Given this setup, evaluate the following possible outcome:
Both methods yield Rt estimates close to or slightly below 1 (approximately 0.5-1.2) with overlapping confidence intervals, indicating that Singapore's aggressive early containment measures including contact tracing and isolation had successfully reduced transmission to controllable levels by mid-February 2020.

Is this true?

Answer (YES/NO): YES